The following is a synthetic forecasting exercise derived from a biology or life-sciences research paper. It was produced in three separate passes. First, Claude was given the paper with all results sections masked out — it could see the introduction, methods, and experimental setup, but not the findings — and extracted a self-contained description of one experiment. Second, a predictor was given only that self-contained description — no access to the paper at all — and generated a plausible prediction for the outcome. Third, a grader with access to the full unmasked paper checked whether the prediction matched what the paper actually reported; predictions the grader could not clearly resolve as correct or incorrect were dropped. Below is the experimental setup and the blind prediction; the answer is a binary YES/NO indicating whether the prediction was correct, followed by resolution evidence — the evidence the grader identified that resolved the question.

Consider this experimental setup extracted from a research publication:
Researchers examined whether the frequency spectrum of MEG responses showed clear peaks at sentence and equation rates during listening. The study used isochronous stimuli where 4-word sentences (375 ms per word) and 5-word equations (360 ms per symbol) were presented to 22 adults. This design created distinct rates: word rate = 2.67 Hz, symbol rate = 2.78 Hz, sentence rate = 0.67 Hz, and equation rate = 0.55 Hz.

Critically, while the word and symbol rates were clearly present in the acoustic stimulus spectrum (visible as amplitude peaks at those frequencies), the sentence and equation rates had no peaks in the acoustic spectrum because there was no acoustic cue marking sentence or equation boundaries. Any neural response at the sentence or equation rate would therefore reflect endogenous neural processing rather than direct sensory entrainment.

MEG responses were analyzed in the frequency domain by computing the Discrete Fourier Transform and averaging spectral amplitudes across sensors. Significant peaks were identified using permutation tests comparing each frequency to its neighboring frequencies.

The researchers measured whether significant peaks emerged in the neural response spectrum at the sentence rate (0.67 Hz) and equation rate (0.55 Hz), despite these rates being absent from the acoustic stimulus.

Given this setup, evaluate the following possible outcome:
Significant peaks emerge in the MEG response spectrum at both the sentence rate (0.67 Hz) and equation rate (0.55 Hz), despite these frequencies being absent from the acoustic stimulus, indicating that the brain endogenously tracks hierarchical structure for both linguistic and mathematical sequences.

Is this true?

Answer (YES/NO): YES